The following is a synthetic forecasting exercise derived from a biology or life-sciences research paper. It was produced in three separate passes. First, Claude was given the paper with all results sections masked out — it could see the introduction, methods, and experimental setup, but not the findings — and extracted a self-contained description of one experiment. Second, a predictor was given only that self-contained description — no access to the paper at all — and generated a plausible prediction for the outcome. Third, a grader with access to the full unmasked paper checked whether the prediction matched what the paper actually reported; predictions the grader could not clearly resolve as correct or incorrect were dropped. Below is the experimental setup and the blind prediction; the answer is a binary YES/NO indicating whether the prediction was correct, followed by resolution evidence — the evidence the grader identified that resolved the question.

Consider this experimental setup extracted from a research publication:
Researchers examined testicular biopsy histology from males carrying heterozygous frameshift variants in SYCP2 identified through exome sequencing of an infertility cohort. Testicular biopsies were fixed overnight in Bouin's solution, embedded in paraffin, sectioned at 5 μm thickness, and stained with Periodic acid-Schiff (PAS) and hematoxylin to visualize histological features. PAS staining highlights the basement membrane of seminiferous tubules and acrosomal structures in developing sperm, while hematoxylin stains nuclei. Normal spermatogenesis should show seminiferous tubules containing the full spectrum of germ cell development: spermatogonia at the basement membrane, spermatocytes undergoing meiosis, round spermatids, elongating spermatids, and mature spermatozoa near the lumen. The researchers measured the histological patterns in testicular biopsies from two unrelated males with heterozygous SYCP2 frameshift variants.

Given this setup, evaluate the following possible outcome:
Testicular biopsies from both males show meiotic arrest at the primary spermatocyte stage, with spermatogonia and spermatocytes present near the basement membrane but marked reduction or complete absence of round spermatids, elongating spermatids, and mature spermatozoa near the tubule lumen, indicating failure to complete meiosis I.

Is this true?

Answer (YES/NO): NO